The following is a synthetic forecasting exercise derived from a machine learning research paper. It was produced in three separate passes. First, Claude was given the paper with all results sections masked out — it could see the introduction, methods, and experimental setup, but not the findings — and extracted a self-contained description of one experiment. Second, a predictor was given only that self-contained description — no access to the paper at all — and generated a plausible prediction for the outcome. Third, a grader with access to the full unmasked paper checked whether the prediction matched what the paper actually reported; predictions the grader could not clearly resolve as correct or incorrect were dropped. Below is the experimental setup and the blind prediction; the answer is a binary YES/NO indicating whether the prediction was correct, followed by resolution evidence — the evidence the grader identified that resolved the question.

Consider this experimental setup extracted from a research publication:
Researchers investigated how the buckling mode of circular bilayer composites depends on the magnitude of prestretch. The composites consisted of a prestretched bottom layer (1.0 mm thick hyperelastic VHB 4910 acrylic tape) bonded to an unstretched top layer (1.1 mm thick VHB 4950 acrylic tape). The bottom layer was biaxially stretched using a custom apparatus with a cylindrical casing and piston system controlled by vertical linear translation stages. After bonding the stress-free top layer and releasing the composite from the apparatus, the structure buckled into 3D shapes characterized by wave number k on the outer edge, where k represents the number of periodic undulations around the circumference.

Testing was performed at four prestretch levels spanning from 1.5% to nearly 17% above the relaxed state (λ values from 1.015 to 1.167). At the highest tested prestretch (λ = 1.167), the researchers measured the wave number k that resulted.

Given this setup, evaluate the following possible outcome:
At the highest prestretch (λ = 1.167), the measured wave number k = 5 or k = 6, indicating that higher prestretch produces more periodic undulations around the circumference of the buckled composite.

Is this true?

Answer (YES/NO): NO